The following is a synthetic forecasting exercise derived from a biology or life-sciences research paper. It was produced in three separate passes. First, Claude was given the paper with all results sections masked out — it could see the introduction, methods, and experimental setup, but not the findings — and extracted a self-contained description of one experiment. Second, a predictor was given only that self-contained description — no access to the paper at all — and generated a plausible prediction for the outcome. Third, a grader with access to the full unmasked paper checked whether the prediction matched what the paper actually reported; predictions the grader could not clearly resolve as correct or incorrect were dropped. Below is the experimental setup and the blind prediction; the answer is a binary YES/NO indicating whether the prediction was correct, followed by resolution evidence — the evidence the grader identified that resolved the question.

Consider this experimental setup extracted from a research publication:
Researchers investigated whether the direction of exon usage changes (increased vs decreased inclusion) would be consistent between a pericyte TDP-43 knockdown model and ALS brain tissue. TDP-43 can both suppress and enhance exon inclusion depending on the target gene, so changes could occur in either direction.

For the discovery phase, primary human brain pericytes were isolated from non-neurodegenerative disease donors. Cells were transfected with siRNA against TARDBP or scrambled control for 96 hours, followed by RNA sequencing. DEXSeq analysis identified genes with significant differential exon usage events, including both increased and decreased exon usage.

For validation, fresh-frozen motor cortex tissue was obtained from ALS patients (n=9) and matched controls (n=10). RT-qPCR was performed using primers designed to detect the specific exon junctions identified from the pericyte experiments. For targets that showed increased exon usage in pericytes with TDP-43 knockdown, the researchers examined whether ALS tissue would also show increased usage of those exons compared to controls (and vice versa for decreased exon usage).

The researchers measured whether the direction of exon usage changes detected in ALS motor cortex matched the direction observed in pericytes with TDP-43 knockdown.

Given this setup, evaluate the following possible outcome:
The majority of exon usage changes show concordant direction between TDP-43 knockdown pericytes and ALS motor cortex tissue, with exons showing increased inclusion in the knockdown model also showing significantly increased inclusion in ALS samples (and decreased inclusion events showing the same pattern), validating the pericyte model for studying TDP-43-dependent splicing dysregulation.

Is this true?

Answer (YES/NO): NO